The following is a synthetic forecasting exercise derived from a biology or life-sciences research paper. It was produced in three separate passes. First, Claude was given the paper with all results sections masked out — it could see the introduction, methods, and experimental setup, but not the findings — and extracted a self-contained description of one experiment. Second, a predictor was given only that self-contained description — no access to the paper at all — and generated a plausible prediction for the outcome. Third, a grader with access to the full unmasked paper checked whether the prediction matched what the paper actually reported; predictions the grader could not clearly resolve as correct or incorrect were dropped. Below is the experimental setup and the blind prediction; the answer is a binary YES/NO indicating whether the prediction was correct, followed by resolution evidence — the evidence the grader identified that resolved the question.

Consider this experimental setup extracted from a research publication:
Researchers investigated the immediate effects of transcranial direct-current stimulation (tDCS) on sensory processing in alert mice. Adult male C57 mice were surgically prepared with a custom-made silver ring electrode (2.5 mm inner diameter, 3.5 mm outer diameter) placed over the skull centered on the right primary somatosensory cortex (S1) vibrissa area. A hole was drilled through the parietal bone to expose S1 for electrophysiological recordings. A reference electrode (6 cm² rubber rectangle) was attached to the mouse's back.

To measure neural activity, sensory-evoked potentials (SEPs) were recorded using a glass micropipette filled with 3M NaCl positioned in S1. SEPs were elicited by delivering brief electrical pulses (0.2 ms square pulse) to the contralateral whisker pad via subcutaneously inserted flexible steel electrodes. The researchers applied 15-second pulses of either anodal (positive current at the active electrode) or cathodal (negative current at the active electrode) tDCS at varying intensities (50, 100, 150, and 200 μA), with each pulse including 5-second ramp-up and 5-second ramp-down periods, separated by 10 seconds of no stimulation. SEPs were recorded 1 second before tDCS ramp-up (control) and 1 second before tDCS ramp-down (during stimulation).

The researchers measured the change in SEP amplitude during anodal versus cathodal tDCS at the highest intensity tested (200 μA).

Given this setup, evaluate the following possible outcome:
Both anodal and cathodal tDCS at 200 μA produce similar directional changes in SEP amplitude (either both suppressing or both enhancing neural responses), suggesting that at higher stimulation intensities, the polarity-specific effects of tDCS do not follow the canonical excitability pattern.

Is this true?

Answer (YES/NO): NO